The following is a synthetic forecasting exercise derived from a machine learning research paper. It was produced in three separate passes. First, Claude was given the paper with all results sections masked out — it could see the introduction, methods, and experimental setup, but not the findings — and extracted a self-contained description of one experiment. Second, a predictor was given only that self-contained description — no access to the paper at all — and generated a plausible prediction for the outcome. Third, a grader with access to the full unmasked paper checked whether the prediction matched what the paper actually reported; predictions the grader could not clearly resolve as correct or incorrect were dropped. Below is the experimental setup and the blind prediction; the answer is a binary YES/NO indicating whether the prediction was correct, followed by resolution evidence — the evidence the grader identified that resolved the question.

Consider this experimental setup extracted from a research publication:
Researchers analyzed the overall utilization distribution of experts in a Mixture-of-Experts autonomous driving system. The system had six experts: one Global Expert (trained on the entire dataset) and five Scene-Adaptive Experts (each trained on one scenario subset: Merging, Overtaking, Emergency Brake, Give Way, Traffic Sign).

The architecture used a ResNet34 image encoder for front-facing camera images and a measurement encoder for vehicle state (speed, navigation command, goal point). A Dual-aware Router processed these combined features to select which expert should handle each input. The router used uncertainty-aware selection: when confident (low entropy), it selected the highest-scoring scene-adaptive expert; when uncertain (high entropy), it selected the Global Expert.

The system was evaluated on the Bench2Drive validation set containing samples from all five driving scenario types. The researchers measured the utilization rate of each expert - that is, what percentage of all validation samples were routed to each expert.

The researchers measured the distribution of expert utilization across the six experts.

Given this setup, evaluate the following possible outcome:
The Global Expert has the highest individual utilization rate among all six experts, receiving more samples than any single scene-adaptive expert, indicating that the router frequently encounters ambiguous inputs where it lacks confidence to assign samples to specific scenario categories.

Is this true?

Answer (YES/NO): NO